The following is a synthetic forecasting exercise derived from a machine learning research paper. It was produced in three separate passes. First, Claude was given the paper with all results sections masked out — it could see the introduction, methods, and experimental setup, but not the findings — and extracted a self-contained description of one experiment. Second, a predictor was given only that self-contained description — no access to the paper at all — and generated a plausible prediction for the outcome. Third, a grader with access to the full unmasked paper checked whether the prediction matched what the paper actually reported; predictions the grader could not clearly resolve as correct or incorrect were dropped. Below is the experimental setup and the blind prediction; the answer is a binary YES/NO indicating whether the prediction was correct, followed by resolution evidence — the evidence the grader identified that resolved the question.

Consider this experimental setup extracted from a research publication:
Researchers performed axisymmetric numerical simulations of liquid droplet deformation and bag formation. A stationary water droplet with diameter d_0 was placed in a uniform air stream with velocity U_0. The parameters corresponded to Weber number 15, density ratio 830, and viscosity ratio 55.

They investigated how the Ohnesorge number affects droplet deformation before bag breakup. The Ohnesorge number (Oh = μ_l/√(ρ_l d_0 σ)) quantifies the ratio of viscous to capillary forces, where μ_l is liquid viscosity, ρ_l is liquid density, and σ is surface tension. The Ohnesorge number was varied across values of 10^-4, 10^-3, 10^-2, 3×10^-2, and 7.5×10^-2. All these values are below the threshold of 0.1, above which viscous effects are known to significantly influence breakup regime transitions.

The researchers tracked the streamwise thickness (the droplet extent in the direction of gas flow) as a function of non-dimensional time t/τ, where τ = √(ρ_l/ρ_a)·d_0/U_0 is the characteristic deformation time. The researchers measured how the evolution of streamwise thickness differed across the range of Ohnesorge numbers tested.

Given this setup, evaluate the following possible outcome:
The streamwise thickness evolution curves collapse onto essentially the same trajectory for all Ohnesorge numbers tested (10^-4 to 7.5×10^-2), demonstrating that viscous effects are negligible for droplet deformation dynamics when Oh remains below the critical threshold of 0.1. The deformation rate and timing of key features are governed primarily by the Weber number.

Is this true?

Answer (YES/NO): NO